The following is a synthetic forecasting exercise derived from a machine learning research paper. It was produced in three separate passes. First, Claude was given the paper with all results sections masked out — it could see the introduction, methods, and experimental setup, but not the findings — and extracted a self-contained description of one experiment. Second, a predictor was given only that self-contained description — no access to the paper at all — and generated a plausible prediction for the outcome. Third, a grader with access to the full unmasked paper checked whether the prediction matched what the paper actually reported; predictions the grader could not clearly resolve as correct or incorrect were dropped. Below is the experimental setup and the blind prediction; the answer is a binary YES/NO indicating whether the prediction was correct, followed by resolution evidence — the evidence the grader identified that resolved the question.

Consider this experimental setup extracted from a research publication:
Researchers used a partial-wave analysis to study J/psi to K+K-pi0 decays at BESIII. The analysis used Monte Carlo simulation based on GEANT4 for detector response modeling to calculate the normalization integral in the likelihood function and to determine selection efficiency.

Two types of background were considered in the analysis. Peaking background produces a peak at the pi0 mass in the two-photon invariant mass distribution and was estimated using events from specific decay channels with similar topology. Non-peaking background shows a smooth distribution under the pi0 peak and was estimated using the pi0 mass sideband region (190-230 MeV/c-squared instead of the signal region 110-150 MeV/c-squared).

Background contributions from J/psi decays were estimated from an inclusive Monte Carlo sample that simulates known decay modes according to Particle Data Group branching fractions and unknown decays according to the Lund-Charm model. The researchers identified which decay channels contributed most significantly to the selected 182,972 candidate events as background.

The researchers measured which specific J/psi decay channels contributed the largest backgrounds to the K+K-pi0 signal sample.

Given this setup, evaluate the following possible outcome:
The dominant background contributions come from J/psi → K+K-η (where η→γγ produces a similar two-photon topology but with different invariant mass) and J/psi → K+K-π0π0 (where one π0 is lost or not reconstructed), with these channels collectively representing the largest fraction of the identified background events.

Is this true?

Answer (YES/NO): NO